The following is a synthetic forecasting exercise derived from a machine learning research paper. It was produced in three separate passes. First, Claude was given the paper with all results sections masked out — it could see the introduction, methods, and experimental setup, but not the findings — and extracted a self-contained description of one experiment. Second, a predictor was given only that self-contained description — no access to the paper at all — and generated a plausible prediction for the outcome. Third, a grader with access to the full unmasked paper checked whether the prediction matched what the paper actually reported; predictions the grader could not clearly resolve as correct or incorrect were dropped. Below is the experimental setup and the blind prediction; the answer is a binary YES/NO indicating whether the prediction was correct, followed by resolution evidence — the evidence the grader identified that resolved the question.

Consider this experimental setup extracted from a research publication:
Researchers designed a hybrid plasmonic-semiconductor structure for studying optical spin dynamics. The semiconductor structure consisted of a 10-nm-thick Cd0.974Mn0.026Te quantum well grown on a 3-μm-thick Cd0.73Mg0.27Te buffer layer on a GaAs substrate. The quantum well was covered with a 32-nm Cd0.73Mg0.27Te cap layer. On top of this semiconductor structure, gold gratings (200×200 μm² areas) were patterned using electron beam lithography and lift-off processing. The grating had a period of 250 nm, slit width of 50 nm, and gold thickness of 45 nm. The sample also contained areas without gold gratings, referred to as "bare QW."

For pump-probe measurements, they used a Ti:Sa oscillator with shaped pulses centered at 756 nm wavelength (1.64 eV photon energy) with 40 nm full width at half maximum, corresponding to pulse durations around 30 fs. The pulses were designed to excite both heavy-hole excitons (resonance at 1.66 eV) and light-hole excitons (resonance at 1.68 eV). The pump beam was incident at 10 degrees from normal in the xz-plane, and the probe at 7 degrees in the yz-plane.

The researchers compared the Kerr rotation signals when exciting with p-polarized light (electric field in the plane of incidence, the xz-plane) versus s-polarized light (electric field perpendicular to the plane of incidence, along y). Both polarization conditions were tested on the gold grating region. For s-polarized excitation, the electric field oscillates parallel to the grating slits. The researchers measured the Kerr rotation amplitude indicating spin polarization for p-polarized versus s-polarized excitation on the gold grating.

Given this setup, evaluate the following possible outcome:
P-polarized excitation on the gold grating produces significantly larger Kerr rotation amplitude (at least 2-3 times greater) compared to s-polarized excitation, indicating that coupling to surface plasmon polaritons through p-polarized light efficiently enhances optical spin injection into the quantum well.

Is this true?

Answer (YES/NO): YES